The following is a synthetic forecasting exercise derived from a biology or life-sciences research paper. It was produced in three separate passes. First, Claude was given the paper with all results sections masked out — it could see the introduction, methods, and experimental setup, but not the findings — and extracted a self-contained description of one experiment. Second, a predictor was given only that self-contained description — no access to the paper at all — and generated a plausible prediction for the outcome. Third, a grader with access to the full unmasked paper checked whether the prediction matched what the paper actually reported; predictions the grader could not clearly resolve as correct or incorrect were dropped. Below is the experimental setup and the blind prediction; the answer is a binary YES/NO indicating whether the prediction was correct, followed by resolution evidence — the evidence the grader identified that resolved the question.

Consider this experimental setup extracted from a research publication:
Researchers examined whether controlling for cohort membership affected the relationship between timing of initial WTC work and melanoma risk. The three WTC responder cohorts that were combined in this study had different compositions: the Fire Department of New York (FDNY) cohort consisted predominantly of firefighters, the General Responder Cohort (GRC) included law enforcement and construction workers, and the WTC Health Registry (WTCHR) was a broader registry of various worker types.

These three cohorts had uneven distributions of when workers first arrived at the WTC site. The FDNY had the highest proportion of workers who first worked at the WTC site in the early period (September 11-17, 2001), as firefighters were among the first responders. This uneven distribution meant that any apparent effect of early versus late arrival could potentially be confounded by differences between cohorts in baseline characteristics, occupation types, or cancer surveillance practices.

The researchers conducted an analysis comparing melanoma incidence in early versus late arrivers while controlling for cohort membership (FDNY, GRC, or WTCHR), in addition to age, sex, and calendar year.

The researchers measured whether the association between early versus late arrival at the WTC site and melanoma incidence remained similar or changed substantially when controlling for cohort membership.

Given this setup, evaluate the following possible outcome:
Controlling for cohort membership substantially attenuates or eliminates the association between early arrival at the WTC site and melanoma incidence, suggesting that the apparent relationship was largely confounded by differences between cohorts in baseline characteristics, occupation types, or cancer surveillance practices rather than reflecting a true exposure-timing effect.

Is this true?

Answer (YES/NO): NO